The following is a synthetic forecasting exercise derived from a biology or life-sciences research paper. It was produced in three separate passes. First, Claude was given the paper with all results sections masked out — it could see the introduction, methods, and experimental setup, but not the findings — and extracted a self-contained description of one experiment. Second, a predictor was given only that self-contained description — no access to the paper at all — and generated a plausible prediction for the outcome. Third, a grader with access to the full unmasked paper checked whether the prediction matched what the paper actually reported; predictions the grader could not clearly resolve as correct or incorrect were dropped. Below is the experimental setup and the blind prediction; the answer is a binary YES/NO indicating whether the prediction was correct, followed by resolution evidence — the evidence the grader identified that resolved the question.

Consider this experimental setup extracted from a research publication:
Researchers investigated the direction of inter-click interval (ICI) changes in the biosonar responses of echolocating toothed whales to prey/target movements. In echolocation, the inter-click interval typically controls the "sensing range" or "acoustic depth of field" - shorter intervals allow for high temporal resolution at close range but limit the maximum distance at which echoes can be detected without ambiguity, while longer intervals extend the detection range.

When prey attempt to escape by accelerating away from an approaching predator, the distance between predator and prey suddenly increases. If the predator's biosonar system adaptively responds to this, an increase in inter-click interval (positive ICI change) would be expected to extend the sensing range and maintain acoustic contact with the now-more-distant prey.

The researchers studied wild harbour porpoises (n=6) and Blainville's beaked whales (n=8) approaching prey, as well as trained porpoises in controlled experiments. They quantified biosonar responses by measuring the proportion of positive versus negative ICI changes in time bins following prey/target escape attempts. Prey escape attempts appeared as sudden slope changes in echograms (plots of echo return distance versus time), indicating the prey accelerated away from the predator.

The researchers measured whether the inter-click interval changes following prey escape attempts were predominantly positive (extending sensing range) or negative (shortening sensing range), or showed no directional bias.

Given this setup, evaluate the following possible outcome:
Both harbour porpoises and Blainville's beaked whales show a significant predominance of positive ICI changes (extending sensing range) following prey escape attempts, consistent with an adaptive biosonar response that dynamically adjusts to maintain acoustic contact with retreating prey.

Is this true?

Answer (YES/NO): YES